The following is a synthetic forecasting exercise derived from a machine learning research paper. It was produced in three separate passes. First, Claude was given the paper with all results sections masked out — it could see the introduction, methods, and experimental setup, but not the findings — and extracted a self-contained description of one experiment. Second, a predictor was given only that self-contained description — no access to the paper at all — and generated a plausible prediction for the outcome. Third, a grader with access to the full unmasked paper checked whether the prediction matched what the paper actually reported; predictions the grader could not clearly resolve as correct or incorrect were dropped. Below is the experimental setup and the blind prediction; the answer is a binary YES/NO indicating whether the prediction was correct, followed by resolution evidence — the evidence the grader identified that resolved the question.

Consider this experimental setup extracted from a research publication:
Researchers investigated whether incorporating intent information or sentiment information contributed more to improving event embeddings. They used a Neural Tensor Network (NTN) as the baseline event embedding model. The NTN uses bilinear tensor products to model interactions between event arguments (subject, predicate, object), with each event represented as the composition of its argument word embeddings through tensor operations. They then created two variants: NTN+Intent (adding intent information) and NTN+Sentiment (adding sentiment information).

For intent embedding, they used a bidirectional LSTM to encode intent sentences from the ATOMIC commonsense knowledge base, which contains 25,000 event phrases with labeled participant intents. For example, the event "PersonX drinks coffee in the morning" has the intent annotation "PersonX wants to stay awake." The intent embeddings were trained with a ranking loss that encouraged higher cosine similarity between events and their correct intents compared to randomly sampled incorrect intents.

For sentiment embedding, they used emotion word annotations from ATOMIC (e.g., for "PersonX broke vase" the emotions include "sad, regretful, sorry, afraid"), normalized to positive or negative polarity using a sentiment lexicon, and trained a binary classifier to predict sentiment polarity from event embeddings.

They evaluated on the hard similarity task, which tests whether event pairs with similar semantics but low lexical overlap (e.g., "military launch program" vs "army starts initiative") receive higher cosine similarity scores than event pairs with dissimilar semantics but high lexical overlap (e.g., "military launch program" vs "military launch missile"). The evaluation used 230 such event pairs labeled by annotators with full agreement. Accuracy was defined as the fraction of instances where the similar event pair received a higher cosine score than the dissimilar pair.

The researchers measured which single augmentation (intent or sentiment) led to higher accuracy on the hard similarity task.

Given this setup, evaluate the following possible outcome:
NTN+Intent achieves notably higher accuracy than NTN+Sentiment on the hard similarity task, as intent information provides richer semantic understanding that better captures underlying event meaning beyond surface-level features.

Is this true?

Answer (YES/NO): YES